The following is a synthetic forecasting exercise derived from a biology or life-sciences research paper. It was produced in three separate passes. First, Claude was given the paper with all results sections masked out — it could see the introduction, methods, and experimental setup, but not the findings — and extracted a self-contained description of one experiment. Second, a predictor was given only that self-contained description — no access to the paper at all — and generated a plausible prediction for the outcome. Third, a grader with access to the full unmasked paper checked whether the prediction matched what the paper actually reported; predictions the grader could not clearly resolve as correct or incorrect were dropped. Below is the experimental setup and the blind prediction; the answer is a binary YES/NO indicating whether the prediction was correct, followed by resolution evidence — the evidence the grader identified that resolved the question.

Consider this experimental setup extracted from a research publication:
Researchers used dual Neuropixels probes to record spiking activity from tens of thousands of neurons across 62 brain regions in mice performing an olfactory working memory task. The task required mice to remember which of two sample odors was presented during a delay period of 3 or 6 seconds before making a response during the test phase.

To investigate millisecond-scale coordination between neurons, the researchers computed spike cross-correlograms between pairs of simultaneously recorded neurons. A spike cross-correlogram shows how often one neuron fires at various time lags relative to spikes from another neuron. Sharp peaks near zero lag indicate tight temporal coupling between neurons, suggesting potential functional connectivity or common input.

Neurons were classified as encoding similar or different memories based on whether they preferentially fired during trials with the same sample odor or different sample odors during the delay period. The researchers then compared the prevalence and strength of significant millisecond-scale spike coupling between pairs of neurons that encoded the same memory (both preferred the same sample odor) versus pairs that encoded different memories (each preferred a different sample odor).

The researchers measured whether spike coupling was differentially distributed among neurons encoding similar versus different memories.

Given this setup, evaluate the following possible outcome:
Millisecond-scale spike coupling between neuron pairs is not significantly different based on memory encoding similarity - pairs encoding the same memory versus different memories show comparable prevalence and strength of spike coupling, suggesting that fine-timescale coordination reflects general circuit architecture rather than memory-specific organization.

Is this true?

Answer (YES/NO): NO